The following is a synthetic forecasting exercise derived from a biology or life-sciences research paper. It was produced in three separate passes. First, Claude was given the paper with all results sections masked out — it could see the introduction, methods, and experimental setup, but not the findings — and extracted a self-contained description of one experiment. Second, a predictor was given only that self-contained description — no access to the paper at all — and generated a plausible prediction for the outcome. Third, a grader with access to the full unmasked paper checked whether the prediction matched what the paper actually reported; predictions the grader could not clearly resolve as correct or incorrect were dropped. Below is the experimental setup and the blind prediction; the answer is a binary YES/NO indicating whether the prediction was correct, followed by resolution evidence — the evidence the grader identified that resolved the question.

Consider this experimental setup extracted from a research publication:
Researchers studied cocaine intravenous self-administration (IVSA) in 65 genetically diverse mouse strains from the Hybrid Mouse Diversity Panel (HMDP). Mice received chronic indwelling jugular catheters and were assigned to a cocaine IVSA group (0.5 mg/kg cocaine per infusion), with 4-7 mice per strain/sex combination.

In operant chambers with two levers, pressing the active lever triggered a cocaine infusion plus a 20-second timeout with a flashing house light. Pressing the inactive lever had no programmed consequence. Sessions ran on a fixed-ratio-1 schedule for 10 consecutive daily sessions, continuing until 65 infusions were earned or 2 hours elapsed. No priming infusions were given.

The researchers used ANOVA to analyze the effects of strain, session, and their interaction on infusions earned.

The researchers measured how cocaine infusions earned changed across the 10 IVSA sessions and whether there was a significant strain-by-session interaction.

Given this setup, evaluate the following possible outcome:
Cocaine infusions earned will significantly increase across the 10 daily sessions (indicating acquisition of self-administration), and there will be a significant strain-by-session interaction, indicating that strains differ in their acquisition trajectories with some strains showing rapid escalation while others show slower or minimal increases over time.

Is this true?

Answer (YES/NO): YES